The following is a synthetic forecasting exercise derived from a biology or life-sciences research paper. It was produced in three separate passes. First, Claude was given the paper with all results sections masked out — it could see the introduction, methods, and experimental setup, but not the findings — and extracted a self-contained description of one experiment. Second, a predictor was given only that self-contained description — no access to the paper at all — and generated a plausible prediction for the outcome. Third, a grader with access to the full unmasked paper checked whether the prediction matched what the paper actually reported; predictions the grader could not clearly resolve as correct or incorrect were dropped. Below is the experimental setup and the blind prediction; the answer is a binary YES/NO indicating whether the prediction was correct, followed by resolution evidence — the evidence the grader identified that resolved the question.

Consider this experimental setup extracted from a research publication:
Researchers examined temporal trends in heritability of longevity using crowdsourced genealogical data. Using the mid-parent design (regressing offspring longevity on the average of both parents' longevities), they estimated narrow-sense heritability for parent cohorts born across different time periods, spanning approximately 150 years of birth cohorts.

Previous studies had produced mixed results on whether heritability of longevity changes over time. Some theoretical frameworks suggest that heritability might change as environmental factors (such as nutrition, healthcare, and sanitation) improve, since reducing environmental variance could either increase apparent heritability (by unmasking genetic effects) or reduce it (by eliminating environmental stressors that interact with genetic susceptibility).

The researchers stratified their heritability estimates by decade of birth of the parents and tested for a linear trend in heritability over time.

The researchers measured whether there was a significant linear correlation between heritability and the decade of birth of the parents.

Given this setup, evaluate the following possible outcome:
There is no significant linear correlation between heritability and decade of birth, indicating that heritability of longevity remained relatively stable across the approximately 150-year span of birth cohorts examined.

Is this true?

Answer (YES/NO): YES